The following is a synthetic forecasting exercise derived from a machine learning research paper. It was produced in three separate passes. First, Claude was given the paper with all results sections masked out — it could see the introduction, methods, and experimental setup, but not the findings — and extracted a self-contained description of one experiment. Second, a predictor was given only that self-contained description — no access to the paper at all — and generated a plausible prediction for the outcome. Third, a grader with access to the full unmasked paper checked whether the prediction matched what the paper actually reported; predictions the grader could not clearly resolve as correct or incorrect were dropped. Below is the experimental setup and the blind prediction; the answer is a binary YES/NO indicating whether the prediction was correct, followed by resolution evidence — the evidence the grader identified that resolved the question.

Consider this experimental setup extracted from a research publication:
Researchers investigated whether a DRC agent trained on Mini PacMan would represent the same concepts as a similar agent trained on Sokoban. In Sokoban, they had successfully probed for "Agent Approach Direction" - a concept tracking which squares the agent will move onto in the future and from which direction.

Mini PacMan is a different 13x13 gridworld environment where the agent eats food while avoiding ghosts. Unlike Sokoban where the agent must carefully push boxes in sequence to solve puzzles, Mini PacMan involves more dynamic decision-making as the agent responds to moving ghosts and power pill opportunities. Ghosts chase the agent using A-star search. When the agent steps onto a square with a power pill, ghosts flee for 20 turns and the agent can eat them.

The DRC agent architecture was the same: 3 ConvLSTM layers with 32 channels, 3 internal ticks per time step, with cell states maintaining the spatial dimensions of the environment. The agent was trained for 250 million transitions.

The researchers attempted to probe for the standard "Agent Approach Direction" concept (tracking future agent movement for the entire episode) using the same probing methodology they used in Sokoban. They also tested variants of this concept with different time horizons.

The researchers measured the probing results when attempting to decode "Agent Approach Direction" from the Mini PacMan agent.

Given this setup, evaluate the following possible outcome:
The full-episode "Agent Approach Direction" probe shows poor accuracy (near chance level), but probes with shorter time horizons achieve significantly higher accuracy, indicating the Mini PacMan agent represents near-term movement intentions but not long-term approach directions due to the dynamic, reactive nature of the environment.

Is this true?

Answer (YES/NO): YES